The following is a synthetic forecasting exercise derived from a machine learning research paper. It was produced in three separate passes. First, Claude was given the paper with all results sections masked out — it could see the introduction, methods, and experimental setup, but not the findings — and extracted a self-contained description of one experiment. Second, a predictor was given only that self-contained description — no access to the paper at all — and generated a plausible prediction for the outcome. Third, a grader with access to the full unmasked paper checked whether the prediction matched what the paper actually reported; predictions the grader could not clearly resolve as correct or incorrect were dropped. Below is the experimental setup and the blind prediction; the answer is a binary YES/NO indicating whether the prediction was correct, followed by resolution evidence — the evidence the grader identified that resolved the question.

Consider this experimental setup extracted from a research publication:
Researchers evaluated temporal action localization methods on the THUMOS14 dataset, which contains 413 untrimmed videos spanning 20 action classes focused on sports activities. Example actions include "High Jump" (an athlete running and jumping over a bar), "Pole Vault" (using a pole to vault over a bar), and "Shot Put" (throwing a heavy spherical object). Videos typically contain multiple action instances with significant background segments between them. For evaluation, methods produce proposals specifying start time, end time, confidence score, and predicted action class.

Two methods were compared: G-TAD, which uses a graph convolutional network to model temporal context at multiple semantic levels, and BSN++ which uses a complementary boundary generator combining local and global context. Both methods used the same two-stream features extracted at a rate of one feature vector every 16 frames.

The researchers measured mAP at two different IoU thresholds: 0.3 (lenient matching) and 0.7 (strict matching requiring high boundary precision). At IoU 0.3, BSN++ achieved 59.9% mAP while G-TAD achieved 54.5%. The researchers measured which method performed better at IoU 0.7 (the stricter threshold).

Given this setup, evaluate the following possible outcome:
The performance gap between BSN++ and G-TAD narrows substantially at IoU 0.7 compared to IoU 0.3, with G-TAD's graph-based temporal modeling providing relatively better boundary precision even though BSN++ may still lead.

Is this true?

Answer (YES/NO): NO